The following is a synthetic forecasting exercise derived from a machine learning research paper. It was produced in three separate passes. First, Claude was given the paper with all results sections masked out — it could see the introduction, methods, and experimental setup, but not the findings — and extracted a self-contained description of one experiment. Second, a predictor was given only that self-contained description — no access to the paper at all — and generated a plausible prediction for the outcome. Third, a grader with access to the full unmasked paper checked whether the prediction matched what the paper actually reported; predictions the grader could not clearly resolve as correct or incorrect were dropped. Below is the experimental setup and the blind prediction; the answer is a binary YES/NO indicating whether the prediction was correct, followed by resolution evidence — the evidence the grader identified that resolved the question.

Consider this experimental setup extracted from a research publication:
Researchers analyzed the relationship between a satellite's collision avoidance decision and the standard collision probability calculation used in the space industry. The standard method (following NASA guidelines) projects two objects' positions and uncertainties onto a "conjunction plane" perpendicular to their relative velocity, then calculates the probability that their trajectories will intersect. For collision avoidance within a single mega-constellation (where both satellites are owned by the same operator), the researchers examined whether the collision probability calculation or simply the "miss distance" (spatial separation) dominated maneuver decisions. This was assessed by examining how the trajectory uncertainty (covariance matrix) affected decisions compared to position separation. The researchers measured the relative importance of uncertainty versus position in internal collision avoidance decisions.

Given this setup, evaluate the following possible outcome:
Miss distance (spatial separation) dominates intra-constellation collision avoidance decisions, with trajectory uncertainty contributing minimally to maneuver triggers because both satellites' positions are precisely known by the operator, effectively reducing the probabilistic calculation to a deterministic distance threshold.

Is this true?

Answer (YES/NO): YES